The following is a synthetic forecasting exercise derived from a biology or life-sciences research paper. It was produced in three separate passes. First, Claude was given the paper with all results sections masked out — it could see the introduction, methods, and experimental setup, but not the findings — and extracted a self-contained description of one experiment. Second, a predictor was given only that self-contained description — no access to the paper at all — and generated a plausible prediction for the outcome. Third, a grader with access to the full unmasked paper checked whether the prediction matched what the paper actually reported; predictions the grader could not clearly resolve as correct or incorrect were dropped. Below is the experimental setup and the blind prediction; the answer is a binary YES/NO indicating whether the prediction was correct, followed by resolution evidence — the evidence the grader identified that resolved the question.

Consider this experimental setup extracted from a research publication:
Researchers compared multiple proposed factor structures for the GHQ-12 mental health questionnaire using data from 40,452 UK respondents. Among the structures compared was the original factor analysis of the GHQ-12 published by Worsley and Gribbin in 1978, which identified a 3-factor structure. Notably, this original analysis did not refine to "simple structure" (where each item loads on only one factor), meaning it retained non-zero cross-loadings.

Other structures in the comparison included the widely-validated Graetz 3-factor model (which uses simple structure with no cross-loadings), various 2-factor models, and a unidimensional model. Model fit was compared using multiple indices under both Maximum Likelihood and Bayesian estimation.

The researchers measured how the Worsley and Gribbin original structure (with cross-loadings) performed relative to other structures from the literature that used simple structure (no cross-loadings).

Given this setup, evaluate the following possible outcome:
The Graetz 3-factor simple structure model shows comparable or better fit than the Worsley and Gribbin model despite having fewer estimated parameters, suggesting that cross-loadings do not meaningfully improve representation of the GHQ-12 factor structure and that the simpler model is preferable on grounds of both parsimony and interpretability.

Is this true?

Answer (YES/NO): NO